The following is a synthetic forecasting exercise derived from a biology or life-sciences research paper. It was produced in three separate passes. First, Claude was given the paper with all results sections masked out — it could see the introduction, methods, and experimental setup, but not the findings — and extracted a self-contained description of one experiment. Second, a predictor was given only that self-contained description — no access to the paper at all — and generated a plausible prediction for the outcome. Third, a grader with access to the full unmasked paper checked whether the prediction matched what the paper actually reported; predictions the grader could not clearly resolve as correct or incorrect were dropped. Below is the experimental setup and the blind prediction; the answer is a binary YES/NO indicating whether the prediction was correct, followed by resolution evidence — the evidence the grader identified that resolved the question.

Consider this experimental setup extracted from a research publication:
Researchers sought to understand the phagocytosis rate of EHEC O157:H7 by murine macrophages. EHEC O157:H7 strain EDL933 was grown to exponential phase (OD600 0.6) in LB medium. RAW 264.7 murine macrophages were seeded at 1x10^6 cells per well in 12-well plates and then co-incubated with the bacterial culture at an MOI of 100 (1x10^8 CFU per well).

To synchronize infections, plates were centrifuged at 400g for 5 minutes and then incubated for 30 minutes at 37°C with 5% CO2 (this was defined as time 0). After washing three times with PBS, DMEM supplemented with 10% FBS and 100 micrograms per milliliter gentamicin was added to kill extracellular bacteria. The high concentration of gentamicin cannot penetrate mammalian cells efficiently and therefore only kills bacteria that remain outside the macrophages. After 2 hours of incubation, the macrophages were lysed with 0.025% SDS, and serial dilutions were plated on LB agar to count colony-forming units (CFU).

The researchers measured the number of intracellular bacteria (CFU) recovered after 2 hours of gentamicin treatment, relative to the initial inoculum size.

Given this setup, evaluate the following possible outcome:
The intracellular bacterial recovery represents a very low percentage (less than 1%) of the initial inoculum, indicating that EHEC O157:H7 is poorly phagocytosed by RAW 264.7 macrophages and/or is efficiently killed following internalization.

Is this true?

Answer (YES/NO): YES